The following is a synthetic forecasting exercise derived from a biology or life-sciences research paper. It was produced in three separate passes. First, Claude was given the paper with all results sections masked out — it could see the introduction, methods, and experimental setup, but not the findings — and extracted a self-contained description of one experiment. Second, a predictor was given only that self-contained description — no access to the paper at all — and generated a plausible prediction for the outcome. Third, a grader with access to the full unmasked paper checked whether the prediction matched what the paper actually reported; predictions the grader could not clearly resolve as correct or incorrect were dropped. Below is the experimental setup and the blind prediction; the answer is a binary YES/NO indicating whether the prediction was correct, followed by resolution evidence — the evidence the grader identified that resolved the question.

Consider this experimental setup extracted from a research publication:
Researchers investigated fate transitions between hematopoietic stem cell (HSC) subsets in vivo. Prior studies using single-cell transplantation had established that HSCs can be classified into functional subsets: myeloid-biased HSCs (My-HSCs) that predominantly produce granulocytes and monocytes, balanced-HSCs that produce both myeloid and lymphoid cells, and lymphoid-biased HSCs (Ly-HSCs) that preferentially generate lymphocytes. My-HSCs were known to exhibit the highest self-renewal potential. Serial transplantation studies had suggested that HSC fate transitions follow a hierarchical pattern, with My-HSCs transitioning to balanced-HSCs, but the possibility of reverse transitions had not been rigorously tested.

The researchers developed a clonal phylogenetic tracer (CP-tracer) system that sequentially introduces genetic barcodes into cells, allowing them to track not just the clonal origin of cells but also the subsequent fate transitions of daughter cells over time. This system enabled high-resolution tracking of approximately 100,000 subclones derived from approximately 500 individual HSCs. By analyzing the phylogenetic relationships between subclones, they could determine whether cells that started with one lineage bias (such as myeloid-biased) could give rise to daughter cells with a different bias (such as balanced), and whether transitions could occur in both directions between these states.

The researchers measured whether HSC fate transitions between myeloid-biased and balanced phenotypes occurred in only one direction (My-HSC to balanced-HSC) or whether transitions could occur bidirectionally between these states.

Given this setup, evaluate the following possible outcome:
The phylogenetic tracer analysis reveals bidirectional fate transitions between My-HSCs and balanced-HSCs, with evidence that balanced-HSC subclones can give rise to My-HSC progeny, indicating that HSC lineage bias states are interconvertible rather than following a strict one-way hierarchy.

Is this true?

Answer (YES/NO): YES